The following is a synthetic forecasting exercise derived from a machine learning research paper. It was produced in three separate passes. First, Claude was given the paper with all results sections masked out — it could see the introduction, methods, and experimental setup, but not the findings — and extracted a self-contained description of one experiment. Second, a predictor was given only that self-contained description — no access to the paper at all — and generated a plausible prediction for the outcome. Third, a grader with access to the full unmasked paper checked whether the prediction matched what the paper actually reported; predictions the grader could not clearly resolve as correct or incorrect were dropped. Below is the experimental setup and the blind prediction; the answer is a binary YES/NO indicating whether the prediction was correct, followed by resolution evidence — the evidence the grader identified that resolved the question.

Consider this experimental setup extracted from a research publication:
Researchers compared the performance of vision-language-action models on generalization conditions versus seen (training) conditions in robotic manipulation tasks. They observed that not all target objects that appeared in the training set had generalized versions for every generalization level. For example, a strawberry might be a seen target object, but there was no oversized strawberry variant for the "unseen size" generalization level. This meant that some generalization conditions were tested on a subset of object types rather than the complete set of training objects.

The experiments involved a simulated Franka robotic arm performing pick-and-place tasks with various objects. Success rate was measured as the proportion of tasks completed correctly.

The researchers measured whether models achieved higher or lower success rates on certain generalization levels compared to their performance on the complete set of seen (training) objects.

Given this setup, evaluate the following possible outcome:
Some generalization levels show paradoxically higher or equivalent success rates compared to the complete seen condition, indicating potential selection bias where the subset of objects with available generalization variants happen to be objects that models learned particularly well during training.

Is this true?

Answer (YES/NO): YES